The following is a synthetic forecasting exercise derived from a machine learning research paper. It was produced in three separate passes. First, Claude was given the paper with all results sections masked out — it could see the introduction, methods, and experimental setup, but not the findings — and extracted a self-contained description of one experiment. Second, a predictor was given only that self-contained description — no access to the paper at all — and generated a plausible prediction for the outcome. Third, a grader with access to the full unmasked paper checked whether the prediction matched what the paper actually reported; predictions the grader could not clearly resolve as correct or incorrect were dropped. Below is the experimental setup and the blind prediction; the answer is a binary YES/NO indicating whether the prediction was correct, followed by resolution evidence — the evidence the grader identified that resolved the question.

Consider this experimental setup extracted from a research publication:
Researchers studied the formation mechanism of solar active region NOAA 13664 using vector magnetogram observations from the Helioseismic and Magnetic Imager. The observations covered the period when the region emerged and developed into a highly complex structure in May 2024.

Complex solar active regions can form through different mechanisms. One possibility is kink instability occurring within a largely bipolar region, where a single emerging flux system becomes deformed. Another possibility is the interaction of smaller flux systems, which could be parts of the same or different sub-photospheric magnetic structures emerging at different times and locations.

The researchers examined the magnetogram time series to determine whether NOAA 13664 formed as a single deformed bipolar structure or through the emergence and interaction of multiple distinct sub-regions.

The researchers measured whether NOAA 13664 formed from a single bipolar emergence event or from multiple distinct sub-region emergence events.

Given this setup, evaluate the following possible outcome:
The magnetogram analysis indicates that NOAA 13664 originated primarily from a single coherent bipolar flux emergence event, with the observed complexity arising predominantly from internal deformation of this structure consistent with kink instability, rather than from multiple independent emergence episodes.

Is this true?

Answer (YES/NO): NO